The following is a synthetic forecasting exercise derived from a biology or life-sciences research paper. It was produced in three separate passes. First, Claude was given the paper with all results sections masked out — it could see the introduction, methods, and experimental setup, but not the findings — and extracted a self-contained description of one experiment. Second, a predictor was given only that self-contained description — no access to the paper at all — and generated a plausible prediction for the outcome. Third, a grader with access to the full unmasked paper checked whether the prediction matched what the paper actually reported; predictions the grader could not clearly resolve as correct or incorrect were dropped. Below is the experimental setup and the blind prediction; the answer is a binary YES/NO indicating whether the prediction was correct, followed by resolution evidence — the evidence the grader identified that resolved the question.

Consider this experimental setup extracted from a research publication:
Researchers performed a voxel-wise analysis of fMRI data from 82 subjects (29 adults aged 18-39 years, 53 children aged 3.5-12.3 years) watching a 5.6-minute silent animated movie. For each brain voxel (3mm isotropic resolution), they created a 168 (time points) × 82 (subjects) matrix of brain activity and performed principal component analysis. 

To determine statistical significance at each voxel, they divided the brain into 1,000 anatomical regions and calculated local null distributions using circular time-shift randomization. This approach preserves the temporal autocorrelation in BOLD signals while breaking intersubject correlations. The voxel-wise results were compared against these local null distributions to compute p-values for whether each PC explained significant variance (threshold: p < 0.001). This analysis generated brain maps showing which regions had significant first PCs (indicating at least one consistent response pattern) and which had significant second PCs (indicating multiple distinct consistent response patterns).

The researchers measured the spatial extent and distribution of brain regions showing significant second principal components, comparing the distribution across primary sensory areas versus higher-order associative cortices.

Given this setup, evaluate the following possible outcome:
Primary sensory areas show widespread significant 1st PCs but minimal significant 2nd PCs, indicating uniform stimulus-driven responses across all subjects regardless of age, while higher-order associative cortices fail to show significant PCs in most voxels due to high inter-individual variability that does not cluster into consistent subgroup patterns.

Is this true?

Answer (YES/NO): NO